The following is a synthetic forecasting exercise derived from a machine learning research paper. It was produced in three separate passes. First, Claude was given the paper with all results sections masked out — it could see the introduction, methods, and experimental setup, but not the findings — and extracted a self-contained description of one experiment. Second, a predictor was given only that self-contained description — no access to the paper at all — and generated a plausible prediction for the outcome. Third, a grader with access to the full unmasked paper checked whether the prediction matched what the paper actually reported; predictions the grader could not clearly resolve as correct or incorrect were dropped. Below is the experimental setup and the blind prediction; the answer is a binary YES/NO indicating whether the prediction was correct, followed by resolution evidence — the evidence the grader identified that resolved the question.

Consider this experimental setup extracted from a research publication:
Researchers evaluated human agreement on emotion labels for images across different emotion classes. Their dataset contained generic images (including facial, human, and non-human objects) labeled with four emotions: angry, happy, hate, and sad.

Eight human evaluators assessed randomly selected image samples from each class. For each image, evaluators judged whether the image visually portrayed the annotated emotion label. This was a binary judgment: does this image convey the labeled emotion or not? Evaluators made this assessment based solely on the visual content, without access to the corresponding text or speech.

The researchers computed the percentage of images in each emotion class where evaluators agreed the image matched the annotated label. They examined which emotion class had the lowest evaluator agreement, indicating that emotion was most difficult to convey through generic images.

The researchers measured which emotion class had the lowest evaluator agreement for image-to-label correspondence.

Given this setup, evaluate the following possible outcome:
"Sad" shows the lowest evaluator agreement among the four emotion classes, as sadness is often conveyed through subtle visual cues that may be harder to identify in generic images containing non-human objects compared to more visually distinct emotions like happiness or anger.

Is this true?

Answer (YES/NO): NO